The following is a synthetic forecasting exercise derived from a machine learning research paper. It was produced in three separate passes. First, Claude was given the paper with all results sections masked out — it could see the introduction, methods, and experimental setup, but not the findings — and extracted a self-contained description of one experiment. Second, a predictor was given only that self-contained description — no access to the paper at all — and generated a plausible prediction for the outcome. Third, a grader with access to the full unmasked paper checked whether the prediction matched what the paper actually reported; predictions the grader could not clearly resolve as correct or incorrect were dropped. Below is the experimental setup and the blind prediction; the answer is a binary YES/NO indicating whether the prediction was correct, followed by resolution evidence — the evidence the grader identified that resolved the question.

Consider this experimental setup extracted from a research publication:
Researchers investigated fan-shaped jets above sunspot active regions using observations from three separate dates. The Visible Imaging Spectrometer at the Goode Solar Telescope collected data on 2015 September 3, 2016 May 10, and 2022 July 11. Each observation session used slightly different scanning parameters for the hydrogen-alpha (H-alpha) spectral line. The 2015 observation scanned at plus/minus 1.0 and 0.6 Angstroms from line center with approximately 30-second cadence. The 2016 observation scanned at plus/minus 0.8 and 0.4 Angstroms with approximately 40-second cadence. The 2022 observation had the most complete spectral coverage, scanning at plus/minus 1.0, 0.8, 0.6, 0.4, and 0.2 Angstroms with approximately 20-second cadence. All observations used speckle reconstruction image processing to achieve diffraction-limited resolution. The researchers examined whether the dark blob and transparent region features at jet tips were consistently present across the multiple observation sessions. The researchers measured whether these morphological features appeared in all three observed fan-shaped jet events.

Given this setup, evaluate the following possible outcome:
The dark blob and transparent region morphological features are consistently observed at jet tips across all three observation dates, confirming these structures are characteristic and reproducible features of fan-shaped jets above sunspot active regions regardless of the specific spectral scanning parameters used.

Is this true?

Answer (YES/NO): YES